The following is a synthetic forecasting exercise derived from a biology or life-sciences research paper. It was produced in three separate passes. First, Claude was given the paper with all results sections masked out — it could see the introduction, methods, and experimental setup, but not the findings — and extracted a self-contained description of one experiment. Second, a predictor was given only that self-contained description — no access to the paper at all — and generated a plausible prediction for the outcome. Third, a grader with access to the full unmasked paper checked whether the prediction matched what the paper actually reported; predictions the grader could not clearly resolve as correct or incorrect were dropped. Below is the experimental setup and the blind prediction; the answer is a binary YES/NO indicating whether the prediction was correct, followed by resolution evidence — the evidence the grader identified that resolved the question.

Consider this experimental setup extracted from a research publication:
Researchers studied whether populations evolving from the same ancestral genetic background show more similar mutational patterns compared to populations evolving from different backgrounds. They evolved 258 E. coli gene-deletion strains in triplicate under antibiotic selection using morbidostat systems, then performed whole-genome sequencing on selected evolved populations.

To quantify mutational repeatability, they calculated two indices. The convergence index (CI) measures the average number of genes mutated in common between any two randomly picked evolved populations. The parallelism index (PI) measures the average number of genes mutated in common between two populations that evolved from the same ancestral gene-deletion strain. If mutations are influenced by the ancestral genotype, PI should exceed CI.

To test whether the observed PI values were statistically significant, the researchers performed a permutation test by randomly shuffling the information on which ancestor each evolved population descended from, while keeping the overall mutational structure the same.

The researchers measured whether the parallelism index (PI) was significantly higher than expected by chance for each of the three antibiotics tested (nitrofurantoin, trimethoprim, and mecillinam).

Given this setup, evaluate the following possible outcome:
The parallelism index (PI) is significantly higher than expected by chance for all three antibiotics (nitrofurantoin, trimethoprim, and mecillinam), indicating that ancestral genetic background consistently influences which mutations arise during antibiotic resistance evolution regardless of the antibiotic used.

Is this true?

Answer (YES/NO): YES